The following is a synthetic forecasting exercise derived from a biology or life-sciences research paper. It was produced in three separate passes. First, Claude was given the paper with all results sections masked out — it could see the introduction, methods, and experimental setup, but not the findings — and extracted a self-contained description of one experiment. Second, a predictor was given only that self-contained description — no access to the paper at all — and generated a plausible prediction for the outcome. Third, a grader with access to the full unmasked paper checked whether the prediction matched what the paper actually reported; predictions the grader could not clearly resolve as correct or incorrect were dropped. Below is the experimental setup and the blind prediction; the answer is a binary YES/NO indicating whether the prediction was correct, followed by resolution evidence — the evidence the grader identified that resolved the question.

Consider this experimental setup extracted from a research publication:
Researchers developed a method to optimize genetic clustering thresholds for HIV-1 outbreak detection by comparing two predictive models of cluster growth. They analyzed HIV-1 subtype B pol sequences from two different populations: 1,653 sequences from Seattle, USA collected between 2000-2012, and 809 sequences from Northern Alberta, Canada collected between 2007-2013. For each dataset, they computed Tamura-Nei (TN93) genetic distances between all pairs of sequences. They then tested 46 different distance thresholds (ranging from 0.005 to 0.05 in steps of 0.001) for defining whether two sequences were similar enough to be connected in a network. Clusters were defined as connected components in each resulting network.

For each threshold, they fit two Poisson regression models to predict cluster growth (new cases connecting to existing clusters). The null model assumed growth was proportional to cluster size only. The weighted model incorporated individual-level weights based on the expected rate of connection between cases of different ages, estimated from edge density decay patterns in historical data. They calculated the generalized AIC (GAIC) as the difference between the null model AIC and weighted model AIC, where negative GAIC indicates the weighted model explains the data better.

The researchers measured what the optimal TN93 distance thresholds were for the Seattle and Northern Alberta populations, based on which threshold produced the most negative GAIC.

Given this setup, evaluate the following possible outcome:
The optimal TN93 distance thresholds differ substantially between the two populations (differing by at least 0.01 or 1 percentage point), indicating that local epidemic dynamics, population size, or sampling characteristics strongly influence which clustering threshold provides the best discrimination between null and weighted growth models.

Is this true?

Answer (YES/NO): NO